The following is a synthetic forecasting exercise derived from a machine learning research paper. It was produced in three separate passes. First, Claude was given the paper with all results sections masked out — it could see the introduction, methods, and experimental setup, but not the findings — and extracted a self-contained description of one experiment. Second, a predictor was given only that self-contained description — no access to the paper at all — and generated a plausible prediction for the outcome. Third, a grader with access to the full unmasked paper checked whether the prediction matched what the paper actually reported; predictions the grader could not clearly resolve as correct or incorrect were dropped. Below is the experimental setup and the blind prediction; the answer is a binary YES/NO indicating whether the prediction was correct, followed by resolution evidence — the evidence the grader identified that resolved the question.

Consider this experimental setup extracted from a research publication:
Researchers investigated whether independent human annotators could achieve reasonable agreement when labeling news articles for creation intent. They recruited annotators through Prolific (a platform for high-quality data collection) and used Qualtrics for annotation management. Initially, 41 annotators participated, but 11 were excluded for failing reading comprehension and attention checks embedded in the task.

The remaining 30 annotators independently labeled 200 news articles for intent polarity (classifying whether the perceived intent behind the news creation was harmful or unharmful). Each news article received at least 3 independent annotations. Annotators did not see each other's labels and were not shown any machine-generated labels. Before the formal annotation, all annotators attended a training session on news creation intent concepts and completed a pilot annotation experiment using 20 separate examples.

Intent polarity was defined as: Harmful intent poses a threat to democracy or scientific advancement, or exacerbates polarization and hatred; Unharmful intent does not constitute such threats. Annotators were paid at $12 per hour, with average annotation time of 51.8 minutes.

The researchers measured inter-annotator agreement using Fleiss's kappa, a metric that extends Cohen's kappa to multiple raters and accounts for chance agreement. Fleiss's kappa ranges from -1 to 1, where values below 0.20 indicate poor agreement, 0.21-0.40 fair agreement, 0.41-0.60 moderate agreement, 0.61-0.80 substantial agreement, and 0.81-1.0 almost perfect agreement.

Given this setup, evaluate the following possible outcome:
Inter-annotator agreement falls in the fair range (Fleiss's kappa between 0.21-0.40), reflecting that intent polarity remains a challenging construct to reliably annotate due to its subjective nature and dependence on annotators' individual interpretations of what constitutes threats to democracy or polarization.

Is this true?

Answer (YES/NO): NO